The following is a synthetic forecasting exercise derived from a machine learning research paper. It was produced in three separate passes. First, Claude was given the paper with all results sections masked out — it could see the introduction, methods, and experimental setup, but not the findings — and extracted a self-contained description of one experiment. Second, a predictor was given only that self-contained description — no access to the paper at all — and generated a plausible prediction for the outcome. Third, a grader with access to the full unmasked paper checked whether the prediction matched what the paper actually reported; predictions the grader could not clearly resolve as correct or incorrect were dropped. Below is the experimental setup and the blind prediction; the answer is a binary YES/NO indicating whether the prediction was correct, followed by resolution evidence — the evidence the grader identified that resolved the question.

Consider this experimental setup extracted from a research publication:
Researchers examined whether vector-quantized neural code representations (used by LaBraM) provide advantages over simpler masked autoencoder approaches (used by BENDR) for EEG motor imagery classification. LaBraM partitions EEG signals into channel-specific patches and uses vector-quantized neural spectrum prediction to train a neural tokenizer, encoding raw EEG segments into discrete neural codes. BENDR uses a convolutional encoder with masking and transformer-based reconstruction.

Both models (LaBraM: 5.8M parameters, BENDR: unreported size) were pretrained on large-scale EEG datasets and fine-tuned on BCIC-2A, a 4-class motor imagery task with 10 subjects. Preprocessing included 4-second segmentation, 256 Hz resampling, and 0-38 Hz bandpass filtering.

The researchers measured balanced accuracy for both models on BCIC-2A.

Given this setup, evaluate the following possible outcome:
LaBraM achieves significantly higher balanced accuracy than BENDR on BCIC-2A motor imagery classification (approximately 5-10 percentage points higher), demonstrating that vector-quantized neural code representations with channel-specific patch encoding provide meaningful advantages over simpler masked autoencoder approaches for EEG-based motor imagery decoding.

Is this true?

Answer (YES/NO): YES